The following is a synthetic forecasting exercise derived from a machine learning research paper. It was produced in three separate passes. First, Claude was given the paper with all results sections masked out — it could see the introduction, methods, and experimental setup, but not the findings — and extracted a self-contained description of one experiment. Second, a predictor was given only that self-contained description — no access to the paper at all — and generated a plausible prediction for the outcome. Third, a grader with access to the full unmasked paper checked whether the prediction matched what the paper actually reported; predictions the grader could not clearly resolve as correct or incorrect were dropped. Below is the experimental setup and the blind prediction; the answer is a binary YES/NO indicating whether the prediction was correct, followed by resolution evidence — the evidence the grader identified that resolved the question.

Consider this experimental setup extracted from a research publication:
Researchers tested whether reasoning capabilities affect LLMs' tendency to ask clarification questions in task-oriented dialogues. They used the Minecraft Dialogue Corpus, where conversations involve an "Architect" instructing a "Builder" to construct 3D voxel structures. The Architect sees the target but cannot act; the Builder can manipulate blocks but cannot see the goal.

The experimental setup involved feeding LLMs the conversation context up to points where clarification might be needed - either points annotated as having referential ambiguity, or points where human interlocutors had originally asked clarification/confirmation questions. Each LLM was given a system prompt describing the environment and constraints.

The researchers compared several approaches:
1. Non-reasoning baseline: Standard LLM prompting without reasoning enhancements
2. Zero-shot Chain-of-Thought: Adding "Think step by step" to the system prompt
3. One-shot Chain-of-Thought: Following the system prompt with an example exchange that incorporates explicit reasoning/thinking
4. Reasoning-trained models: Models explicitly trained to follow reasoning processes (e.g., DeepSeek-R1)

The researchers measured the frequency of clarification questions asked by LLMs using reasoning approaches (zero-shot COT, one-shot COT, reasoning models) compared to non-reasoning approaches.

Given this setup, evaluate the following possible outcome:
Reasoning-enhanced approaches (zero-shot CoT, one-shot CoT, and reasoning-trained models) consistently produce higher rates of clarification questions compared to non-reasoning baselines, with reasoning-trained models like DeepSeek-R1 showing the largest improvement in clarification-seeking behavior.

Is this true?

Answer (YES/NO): NO